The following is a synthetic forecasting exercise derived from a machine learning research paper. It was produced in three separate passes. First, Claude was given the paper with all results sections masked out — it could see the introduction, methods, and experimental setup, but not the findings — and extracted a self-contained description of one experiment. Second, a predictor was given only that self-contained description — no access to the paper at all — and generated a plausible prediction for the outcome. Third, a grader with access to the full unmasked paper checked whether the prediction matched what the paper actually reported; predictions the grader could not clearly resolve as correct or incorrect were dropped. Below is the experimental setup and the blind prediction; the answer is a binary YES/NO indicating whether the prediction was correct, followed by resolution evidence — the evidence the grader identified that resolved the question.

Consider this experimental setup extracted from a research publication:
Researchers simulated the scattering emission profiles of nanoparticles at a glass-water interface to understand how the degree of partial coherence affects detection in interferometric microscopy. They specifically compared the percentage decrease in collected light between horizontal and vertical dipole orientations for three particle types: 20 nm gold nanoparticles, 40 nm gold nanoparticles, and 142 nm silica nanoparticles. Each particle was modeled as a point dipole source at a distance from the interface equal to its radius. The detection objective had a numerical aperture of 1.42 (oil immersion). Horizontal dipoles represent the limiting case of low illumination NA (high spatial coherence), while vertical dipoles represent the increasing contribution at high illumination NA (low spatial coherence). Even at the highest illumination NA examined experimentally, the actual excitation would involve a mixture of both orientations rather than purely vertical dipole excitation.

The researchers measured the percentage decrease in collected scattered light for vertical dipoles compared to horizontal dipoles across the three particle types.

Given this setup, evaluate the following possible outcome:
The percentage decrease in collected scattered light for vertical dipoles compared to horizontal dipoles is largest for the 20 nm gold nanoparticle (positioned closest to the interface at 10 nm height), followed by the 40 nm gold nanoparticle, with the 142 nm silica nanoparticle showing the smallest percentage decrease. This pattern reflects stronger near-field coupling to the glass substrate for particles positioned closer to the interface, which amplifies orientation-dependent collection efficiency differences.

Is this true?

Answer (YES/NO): NO